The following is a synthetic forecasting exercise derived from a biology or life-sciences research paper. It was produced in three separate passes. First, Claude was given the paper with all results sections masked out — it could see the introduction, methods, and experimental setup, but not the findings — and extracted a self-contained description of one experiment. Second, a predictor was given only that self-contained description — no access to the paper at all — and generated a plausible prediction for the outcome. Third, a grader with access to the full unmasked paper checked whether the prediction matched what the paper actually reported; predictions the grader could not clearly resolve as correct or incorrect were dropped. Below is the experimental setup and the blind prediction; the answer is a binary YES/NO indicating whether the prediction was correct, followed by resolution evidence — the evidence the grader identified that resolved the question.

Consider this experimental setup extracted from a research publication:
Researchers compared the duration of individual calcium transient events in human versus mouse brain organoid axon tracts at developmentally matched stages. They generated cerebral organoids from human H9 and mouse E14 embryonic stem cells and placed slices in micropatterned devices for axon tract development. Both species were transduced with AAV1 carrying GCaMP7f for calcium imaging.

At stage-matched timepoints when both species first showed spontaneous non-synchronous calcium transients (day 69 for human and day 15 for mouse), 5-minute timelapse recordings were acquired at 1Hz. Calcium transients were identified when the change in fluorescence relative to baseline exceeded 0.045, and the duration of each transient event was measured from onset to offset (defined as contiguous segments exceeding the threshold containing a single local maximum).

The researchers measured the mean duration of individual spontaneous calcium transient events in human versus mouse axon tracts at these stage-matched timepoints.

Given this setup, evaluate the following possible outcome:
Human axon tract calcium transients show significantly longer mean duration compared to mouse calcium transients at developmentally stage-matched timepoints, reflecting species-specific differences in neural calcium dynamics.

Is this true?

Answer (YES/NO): NO